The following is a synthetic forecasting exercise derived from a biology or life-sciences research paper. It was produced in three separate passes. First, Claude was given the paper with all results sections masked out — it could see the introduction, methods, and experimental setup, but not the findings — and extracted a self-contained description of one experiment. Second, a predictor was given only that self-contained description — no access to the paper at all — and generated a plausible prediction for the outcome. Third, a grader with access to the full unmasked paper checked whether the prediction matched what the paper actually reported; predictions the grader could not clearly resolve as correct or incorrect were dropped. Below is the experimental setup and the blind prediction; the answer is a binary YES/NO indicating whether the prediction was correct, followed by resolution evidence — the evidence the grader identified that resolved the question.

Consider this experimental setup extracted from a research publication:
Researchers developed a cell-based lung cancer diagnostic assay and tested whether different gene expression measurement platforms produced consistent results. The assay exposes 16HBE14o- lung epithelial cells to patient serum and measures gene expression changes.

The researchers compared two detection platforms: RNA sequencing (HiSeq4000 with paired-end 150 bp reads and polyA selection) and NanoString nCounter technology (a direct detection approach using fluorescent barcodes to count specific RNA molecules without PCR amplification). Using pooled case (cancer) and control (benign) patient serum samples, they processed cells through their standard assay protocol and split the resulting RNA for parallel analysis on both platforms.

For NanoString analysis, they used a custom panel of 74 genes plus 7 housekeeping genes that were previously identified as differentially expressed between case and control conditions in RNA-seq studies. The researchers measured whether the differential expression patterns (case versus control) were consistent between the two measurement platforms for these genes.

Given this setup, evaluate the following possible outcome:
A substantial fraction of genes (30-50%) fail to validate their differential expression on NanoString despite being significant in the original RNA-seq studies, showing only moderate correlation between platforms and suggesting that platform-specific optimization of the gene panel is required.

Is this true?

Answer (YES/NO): NO